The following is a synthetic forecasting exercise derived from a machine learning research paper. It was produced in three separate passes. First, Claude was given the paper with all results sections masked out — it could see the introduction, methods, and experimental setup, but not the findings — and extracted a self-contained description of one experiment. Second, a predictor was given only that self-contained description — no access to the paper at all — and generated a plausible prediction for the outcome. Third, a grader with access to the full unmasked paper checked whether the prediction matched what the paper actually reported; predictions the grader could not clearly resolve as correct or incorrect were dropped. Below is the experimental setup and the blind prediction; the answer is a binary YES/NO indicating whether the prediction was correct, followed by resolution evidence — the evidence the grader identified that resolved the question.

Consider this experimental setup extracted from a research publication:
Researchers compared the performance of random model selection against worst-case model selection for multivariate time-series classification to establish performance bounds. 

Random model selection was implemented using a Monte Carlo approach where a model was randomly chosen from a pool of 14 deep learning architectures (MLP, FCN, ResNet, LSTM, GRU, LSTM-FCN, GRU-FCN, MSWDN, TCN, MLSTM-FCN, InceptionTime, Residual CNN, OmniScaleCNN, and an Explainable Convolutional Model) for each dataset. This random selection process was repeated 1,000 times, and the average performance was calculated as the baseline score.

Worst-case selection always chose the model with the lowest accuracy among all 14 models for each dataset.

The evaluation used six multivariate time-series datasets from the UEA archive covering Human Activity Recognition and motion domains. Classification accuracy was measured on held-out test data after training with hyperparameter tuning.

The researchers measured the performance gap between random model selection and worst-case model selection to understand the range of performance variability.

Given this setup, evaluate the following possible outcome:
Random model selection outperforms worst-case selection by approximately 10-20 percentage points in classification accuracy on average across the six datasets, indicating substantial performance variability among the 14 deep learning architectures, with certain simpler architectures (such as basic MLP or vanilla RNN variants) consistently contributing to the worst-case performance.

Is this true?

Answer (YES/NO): NO